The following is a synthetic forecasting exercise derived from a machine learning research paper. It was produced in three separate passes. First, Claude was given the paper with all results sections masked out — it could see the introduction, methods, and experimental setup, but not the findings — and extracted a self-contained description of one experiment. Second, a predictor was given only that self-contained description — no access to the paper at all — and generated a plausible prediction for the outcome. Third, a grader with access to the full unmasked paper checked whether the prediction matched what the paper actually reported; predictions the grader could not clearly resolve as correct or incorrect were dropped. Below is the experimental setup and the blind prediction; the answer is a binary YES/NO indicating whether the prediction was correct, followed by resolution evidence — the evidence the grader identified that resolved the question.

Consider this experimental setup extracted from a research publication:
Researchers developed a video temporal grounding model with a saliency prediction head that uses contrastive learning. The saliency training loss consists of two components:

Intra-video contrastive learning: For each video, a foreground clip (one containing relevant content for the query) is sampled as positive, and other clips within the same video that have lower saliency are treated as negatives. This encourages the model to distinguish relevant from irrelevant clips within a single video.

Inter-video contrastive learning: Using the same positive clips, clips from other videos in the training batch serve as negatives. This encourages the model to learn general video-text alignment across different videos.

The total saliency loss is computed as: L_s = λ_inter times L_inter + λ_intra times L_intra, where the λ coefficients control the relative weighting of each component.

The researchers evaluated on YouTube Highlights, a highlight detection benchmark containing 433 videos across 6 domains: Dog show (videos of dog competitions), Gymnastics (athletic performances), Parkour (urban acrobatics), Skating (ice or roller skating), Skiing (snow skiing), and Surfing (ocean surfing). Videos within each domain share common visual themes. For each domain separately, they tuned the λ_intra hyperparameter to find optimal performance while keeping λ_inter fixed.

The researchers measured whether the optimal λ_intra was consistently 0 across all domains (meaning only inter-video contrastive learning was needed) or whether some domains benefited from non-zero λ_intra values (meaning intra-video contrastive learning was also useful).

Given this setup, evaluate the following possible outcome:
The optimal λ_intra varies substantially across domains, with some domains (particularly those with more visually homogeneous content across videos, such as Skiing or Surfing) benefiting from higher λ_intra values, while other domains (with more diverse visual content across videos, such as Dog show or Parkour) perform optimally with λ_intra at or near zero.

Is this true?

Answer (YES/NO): NO